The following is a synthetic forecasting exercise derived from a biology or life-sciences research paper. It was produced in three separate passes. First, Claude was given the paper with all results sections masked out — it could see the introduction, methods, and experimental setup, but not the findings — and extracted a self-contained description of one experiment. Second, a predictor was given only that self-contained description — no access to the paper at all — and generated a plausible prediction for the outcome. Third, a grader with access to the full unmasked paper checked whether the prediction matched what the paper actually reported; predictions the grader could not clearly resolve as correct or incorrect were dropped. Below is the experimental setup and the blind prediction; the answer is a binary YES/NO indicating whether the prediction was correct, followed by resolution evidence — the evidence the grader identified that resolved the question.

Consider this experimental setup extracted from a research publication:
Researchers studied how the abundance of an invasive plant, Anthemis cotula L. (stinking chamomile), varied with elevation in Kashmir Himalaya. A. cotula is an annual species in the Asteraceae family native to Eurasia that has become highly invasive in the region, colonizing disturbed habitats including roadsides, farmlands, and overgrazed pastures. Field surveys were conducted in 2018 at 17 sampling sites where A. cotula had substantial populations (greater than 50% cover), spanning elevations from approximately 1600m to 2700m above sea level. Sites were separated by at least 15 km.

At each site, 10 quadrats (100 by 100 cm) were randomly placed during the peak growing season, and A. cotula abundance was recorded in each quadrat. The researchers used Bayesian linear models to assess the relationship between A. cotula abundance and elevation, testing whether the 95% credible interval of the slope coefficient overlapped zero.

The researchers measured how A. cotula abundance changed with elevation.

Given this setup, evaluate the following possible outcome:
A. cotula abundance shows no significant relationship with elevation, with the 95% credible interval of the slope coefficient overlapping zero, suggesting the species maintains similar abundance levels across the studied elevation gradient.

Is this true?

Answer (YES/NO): NO